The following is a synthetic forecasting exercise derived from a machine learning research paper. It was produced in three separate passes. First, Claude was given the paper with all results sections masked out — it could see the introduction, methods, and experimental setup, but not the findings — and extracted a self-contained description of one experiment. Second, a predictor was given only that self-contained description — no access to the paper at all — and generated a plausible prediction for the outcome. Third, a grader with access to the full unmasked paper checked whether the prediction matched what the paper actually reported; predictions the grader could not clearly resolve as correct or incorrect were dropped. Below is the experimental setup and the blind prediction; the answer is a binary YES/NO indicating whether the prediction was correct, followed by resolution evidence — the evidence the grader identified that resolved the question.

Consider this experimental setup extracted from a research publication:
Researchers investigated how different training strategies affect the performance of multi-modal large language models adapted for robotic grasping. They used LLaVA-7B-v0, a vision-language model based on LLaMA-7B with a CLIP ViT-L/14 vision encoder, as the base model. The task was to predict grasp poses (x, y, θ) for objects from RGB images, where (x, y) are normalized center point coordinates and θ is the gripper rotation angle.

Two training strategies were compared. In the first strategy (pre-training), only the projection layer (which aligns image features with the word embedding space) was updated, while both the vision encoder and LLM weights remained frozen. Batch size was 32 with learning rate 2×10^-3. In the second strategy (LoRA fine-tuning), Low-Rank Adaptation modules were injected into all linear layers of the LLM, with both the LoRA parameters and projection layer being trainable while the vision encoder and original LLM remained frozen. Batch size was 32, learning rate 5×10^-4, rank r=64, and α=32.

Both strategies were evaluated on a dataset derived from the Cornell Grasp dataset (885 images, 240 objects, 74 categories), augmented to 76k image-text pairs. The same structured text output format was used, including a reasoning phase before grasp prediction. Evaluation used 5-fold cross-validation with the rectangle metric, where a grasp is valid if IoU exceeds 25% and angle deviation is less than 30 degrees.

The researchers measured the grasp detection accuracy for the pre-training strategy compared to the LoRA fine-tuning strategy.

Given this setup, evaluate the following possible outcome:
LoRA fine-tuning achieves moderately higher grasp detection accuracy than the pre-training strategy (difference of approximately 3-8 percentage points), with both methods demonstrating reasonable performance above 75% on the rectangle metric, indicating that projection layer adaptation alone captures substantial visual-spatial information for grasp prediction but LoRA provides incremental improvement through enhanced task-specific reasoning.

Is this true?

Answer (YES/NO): NO